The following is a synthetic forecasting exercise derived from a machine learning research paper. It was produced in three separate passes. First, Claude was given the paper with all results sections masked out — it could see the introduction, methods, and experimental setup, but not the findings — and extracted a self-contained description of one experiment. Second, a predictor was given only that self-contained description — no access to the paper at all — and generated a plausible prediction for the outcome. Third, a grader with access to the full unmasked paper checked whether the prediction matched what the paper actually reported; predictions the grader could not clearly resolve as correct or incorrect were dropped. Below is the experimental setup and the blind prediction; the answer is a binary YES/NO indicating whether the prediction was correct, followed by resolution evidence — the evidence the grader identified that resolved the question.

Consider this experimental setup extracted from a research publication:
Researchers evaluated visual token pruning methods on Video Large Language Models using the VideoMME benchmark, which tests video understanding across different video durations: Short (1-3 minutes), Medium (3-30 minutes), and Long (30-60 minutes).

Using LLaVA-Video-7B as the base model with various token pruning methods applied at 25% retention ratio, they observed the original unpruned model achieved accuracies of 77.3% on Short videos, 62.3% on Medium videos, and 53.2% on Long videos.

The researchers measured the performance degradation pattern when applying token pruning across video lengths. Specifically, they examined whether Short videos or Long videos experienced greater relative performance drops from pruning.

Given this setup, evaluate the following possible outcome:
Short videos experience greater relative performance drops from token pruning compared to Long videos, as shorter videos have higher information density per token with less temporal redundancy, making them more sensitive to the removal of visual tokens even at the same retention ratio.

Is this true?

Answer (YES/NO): YES